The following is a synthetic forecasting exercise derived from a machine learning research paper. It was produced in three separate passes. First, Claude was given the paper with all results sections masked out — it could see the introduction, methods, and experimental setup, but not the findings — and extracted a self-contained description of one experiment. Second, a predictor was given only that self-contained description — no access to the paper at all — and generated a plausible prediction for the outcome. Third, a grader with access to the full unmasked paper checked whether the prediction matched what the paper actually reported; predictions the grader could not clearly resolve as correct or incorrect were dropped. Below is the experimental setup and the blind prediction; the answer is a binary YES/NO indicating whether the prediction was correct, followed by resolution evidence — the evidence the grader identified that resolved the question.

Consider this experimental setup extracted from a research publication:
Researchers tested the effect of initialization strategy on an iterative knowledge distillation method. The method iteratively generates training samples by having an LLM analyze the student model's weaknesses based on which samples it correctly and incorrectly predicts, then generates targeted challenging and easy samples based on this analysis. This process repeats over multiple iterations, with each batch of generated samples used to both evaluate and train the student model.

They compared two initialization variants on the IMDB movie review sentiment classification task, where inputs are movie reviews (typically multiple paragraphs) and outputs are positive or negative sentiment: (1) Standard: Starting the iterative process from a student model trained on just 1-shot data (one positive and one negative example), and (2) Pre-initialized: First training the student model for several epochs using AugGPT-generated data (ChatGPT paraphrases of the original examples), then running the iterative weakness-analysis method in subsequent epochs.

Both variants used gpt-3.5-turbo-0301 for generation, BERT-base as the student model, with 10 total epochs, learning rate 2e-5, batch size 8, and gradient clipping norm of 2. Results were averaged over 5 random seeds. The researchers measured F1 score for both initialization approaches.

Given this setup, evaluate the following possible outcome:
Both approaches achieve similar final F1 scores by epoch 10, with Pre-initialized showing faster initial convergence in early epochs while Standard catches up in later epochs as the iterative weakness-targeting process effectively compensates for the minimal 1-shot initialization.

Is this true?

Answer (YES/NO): NO